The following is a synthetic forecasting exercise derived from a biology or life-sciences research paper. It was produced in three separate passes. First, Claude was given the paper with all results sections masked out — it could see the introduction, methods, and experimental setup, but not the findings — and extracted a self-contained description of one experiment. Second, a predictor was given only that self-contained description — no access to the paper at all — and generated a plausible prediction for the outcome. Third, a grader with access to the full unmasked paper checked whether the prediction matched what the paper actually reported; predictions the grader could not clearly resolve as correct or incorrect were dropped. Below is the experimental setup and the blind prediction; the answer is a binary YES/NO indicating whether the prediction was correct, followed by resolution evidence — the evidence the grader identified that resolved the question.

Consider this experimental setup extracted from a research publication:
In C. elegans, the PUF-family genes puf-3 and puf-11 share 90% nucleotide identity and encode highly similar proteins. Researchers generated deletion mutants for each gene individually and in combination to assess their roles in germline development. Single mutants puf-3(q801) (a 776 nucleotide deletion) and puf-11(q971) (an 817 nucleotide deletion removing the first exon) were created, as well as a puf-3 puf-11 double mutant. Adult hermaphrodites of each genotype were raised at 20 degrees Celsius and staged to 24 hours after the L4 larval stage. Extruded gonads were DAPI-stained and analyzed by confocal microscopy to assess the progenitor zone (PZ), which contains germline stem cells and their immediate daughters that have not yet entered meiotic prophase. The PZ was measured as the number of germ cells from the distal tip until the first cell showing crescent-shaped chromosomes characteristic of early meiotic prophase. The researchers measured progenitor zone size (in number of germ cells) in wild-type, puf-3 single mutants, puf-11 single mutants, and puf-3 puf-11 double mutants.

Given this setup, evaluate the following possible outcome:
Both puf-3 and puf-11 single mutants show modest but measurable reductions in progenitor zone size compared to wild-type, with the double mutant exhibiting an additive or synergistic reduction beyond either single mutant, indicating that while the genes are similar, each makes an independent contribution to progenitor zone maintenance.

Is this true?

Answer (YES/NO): NO